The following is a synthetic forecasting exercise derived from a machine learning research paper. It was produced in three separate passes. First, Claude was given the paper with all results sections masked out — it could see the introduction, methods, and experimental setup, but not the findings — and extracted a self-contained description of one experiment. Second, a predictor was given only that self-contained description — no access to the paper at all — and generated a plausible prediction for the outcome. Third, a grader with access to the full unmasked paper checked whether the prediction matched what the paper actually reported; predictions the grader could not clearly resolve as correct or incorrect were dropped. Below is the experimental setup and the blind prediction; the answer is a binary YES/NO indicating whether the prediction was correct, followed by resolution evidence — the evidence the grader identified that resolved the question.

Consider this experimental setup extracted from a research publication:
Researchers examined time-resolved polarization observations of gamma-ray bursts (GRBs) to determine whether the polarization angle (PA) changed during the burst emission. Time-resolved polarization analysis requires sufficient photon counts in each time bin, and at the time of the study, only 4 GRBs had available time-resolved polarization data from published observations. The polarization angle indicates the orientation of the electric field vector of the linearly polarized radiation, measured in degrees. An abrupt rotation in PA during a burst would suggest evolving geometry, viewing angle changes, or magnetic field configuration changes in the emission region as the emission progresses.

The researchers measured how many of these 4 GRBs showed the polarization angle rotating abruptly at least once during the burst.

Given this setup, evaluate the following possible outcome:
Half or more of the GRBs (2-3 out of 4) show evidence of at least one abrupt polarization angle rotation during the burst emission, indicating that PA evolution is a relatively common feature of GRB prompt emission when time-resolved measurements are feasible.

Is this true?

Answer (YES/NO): YES